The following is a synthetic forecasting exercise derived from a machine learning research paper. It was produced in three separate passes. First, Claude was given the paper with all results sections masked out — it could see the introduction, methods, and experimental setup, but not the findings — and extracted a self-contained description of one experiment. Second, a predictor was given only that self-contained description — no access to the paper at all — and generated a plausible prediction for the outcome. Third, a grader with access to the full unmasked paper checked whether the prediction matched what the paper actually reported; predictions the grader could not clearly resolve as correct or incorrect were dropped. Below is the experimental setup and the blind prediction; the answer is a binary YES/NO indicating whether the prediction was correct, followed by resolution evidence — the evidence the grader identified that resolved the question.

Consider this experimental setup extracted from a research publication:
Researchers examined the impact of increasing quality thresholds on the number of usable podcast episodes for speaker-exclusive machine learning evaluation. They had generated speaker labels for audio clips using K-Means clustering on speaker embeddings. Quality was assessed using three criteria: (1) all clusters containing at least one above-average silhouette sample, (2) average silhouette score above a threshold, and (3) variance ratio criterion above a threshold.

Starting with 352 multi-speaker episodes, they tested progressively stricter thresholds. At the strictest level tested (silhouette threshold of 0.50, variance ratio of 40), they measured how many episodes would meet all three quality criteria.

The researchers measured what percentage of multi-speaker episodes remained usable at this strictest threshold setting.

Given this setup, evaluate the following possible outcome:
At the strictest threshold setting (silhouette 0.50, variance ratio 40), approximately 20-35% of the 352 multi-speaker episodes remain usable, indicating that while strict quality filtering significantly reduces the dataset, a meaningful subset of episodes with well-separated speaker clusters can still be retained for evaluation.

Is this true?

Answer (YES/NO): YES